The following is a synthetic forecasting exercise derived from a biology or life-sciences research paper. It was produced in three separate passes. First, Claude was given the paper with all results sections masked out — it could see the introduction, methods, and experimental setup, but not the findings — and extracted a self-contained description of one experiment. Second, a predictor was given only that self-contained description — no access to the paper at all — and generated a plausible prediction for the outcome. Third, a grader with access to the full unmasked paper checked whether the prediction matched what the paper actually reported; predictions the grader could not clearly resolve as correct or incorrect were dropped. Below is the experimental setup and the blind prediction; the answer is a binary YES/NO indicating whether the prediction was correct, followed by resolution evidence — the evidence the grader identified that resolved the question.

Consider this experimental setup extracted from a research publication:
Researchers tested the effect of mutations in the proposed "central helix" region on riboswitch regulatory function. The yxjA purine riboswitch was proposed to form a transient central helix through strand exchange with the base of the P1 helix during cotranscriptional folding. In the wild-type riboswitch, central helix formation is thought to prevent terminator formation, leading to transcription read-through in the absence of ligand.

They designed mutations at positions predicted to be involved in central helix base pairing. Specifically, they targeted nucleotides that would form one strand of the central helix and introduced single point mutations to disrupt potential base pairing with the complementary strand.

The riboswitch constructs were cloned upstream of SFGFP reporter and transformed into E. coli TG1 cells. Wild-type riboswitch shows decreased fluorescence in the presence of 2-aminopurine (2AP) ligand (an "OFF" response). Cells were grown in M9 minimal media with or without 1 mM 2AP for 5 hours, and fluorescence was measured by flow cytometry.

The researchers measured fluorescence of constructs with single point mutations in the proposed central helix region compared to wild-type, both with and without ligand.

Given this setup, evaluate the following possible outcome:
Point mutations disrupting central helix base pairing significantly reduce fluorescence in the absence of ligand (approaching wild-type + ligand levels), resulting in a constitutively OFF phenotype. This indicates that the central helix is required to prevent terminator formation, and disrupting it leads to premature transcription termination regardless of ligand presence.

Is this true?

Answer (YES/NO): YES